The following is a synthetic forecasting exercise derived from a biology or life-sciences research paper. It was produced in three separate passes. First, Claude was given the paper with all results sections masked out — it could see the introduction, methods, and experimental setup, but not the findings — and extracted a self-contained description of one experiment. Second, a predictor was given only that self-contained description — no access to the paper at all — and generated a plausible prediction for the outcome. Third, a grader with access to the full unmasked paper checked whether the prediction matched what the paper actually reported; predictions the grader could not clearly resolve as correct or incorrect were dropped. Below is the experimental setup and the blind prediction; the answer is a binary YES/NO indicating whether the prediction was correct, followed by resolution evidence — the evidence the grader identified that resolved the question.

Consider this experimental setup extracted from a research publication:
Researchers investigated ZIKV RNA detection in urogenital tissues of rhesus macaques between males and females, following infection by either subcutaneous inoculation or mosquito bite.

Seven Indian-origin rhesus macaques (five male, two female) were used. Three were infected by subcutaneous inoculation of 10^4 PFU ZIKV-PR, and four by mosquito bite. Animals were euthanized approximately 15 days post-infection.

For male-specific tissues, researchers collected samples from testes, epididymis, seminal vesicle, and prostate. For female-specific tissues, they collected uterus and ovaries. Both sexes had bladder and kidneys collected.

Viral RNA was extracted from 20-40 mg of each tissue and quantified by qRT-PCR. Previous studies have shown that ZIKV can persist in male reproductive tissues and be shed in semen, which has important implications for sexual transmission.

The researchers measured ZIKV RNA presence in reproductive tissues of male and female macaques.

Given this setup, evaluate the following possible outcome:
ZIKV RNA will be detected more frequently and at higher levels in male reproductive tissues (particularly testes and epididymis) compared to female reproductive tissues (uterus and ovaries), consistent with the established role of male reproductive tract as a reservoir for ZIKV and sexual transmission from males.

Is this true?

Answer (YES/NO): NO